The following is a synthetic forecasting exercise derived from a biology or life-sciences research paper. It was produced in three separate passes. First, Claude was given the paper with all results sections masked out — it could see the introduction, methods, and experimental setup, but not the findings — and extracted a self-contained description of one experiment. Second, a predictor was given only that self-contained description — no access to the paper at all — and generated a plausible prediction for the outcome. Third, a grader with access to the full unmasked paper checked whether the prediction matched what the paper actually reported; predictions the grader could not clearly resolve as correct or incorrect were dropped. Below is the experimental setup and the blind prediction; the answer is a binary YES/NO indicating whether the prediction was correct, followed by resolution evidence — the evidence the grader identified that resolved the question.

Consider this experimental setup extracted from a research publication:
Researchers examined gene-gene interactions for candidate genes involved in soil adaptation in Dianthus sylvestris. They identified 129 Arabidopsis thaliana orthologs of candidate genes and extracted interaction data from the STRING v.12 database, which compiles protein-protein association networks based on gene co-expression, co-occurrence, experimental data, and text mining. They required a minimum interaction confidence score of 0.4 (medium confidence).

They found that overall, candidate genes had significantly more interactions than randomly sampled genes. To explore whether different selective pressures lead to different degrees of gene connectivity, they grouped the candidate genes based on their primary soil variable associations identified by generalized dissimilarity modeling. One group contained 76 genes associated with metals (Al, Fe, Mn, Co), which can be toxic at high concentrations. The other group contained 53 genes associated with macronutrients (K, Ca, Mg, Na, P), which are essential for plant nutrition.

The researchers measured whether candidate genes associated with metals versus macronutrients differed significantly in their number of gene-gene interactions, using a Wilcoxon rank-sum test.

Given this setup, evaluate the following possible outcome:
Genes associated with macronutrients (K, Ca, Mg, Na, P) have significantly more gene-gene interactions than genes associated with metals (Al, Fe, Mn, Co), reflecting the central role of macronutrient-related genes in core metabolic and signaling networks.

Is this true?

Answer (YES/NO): NO